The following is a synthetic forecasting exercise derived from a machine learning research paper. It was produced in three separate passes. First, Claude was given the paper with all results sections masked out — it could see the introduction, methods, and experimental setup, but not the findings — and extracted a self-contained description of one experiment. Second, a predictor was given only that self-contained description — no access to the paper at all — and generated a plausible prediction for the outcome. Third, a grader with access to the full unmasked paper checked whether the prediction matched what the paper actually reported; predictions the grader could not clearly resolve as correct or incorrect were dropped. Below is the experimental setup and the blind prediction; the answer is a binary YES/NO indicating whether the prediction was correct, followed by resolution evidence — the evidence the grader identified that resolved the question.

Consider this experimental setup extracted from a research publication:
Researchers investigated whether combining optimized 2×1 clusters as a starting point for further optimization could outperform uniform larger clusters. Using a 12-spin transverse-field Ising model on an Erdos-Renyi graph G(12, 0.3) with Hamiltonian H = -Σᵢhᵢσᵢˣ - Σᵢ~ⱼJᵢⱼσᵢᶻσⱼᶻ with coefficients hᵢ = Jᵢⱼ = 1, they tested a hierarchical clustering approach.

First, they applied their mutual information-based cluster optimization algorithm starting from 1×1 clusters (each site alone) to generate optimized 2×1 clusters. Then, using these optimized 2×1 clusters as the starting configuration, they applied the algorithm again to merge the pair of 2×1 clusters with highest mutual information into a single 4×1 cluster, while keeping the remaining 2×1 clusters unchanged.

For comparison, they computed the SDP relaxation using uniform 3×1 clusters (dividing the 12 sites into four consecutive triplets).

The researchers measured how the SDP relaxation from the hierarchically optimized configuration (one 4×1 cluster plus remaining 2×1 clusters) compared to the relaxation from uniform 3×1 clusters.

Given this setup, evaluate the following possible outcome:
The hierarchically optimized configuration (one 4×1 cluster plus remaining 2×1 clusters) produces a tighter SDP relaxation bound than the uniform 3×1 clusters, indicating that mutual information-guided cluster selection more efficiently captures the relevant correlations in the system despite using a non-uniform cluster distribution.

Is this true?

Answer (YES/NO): YES